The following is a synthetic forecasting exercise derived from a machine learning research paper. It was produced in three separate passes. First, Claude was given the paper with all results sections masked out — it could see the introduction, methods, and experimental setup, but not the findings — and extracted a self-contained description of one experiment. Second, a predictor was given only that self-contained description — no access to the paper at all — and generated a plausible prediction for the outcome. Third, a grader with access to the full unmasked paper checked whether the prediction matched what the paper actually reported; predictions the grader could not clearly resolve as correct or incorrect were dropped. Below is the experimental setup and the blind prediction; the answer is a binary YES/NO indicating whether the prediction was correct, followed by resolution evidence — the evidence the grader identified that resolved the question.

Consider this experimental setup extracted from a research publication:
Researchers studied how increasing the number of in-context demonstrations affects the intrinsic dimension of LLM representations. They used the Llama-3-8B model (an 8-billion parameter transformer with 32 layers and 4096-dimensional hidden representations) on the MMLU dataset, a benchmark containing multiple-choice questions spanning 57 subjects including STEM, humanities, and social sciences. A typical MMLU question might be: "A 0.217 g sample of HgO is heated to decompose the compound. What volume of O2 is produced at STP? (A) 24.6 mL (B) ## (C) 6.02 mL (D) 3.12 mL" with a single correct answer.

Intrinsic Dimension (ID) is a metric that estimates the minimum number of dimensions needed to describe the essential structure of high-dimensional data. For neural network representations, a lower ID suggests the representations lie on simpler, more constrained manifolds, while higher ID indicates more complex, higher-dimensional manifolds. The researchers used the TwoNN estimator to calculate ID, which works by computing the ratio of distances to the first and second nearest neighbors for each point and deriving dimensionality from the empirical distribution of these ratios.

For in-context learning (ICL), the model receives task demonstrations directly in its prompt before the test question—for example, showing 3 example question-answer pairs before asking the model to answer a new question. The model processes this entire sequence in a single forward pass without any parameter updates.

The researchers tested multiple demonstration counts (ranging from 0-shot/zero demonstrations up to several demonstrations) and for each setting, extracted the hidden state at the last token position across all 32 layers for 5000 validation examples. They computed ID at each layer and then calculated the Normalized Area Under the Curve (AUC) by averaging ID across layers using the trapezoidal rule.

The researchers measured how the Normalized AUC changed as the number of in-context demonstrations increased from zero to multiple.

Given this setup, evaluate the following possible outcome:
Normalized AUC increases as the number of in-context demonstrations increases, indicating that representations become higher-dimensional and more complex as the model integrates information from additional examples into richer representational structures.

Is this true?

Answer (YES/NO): NO